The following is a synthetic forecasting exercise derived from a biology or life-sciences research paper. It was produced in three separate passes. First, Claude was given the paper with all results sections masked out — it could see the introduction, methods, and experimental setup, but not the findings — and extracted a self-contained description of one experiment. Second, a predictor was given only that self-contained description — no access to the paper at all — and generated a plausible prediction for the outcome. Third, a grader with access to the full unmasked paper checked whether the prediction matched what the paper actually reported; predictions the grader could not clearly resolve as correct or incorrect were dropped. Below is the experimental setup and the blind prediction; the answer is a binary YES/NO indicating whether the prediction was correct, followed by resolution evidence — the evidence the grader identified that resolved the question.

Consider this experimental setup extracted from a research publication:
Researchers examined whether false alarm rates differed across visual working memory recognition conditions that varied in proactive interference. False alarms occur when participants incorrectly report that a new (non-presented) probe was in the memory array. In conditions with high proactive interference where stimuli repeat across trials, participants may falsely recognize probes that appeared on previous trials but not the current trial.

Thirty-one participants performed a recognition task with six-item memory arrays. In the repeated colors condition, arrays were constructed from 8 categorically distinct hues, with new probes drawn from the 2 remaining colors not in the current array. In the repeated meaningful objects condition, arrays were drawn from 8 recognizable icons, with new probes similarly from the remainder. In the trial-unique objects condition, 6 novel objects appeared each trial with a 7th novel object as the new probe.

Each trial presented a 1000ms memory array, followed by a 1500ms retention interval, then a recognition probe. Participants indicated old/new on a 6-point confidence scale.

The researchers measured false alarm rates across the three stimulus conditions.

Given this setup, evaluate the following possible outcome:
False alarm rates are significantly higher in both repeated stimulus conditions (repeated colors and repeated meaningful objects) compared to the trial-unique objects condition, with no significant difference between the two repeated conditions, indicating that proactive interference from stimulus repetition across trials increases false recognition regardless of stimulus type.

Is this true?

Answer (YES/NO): YES